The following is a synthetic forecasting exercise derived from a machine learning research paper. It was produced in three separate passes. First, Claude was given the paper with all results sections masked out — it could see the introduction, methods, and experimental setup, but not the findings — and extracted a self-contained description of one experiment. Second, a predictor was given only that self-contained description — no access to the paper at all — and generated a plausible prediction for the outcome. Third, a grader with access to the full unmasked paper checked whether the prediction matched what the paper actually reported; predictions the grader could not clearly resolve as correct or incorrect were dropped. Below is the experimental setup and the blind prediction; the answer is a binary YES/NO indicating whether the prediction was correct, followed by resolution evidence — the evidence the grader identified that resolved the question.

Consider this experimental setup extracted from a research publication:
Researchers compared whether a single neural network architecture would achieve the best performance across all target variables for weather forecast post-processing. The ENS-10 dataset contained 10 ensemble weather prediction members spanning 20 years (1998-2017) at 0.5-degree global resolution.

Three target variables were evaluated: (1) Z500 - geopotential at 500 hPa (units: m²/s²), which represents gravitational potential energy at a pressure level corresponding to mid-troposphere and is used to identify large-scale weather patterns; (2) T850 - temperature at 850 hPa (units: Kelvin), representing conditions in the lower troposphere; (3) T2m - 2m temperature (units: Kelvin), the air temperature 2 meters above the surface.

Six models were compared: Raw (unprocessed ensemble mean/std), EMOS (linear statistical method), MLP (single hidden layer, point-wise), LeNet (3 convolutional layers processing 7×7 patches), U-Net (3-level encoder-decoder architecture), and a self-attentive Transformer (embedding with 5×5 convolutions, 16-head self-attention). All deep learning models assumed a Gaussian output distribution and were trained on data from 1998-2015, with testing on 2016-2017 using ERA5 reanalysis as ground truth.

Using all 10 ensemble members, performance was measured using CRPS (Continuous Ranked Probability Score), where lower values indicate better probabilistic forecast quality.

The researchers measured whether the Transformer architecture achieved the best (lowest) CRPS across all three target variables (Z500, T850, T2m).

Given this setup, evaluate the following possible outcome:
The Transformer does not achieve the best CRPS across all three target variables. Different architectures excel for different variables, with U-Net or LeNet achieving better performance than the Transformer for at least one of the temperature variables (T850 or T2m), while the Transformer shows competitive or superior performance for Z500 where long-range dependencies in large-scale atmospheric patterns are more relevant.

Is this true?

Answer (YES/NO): NO